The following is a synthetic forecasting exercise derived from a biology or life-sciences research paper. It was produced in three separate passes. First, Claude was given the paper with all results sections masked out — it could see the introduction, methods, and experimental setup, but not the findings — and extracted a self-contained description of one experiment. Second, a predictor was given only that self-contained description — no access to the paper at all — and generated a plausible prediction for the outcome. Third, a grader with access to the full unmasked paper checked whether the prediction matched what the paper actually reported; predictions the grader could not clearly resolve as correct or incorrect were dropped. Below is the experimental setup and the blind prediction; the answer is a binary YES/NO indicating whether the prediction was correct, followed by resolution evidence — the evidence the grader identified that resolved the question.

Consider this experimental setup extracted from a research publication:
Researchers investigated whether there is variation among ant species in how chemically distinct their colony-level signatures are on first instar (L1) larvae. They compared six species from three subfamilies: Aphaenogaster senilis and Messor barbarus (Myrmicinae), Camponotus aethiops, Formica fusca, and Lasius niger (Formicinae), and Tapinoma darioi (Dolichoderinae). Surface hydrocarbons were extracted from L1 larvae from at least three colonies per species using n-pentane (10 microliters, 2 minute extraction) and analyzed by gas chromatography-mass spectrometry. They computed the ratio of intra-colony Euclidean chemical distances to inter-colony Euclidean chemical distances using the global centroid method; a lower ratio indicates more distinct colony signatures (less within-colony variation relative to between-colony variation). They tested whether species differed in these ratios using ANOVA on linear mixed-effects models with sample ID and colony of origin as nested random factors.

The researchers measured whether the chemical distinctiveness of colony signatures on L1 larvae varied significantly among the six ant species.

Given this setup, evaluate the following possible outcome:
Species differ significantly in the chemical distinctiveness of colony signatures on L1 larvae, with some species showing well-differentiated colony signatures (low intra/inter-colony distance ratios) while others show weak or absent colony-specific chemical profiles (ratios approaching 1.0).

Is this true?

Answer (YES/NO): YES